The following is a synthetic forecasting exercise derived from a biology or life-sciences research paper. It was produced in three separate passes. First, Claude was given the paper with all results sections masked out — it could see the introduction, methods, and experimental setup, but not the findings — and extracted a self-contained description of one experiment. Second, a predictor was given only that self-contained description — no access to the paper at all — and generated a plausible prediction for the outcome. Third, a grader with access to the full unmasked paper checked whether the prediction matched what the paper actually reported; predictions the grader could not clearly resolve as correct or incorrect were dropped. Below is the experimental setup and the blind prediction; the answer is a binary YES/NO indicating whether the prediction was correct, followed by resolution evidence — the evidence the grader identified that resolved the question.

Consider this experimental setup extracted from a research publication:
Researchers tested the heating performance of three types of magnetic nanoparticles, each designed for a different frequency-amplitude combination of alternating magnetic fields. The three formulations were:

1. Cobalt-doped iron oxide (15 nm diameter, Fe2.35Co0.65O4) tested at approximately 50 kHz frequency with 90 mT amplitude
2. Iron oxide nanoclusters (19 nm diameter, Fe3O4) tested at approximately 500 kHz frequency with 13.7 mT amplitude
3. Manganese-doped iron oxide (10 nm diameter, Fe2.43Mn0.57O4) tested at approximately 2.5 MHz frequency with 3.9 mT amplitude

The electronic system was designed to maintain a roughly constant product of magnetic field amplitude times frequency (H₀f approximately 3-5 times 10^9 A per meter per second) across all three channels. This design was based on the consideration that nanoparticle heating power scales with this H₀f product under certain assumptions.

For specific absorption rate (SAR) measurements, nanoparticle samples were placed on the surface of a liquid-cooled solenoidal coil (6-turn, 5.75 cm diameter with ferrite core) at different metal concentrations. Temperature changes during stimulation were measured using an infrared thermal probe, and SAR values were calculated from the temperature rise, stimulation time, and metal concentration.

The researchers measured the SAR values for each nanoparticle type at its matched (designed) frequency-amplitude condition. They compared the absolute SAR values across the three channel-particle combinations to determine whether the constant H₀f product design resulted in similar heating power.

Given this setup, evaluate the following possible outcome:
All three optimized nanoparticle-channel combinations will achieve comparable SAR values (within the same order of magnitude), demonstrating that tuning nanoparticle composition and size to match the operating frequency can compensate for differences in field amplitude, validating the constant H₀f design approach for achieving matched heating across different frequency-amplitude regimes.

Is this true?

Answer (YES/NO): NO